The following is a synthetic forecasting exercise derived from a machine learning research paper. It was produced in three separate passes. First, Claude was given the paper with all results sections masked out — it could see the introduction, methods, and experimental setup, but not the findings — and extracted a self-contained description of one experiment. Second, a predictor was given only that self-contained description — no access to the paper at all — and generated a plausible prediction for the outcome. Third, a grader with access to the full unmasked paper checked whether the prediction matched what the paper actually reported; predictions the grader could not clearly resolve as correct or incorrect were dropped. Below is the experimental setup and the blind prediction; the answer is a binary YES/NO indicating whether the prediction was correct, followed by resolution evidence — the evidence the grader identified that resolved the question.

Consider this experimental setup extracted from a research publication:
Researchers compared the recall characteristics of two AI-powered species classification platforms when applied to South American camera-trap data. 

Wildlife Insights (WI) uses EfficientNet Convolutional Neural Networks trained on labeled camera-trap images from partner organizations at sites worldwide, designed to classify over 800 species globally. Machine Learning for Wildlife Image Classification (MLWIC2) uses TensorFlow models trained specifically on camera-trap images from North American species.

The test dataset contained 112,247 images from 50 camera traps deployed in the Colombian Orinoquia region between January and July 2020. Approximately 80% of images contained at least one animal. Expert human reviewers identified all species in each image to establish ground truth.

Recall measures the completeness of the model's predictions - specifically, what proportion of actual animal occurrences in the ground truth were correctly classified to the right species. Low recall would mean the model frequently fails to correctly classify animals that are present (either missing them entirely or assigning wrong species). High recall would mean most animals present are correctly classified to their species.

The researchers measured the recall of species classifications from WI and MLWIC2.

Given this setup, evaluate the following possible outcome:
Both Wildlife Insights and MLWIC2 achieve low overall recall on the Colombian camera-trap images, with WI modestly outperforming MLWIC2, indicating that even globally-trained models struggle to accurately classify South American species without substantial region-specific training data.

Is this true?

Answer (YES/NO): NO